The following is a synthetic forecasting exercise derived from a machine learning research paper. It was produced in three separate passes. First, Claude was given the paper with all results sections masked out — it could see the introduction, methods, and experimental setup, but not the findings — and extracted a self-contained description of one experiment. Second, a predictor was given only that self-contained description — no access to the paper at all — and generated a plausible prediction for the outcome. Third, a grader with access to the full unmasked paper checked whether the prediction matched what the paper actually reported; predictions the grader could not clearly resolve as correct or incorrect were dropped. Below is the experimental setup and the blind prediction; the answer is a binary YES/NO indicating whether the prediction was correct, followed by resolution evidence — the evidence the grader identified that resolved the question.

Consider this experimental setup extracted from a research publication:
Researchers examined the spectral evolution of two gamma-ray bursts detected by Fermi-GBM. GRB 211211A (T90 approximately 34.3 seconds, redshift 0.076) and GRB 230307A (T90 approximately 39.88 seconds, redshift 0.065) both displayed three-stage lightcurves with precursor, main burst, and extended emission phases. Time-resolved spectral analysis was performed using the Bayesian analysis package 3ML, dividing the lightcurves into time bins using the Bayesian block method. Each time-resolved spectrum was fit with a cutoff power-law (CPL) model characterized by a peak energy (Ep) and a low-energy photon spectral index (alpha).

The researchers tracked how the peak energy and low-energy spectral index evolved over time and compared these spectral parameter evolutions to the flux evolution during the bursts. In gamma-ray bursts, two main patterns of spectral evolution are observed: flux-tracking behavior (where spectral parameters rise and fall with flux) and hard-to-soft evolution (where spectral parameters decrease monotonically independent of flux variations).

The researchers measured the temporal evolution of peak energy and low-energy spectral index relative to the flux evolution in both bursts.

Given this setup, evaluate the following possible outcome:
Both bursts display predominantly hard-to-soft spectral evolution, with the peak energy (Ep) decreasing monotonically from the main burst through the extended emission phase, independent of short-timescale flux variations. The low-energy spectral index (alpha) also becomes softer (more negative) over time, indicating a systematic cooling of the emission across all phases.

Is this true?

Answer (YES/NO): NO